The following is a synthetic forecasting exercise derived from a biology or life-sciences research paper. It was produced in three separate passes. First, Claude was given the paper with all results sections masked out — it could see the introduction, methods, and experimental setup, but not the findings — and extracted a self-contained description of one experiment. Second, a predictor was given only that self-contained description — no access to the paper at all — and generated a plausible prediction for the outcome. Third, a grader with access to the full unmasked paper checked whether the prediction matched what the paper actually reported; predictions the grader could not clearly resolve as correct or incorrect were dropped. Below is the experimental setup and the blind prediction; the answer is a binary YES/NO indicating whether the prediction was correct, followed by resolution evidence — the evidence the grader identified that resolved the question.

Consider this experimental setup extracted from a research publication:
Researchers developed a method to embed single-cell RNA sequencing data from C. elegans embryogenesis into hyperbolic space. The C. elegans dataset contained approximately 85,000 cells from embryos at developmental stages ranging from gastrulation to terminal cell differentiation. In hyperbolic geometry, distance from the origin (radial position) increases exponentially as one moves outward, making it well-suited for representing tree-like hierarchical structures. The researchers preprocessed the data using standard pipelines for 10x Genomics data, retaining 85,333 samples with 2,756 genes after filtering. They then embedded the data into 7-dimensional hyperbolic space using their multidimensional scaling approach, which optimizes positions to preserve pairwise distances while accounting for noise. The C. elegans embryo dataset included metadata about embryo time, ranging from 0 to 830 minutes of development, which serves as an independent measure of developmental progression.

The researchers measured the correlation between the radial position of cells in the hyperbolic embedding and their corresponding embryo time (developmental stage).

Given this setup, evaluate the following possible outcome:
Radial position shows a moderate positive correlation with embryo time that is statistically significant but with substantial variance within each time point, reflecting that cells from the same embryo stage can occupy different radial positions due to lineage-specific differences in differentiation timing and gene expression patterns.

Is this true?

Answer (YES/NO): NO